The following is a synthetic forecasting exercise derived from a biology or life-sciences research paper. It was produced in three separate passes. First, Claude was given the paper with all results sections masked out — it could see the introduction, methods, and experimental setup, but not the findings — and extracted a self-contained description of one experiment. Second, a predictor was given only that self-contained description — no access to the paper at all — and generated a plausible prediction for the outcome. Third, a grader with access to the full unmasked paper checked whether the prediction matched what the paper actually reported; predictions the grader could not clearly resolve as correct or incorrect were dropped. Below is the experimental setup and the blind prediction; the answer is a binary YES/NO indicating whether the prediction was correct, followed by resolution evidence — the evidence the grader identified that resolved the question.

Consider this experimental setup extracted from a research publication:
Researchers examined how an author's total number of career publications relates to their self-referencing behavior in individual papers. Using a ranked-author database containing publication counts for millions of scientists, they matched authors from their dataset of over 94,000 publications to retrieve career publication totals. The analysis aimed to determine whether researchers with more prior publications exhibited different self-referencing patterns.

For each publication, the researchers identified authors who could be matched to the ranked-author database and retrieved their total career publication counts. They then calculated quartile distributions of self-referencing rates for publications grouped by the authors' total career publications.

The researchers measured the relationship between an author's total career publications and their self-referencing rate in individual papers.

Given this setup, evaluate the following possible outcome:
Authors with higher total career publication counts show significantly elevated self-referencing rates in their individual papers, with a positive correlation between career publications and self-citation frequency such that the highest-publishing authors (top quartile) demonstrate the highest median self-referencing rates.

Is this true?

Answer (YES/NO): YES